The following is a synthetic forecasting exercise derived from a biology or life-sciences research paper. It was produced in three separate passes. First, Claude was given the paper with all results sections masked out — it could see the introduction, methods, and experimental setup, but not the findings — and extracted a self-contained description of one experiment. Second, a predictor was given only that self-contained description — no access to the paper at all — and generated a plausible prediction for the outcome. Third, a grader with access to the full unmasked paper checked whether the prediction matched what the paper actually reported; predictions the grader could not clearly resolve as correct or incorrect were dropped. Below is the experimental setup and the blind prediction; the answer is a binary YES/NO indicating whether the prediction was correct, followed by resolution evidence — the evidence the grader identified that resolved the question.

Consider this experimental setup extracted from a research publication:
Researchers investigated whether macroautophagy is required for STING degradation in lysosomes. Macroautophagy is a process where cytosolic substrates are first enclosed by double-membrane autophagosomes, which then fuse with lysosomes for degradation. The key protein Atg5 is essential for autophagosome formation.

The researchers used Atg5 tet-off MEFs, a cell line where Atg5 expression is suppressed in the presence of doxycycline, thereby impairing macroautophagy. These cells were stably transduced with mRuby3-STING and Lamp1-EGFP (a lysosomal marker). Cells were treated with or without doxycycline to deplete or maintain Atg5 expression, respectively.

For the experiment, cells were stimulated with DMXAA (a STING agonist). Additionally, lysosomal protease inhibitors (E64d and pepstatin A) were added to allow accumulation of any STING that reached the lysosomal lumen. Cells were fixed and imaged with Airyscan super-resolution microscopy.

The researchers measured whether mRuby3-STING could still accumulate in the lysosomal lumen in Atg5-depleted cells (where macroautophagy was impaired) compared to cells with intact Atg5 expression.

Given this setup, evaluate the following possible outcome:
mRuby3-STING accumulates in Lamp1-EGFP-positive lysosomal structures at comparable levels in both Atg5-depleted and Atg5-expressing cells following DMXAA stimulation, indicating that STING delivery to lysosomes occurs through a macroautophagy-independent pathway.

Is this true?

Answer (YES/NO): YES